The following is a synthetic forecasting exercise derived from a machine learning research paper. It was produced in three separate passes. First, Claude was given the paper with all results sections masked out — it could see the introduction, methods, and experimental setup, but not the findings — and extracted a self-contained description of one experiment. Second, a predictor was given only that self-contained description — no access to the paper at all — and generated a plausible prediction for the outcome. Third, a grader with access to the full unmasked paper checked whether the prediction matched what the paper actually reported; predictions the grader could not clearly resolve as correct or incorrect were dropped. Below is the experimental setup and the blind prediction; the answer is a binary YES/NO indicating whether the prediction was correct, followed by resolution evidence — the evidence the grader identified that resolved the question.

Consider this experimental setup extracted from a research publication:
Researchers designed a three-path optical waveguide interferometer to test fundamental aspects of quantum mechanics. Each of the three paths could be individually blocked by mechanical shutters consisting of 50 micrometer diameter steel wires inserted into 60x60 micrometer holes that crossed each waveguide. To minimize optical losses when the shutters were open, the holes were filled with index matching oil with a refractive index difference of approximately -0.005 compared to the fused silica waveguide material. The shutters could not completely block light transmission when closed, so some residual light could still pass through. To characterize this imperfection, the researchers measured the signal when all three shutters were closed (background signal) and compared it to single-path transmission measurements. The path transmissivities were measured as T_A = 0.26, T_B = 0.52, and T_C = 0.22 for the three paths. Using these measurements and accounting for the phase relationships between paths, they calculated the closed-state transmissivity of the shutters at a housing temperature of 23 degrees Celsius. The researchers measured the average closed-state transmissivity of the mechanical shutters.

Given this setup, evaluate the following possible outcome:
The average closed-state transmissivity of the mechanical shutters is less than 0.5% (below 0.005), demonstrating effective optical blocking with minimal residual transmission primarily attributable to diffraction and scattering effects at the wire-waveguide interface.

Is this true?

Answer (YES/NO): NO